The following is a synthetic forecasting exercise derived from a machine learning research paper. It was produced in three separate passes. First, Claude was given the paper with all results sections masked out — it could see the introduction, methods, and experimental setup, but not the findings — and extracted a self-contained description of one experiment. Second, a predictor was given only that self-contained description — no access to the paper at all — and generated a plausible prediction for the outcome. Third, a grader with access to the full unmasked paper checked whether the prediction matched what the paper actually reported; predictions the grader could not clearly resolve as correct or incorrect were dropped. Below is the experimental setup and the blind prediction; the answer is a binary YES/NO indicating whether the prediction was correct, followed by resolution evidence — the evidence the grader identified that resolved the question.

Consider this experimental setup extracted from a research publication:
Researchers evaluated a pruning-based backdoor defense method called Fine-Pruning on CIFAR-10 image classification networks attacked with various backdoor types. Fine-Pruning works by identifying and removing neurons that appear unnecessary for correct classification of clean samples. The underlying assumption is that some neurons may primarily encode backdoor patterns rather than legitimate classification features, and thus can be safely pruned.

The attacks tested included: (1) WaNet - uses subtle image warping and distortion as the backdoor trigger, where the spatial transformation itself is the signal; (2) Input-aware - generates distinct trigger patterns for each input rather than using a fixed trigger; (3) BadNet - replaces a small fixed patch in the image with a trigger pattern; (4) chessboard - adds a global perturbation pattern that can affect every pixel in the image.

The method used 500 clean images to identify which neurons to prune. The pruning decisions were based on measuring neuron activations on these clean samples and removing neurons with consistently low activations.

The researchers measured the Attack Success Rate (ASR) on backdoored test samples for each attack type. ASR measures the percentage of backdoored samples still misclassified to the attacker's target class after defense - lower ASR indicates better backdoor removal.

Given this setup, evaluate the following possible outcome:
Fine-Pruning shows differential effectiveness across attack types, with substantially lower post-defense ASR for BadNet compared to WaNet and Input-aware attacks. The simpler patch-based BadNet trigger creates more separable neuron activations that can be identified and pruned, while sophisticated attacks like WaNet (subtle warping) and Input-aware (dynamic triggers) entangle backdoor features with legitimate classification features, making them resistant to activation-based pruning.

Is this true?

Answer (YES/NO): NO